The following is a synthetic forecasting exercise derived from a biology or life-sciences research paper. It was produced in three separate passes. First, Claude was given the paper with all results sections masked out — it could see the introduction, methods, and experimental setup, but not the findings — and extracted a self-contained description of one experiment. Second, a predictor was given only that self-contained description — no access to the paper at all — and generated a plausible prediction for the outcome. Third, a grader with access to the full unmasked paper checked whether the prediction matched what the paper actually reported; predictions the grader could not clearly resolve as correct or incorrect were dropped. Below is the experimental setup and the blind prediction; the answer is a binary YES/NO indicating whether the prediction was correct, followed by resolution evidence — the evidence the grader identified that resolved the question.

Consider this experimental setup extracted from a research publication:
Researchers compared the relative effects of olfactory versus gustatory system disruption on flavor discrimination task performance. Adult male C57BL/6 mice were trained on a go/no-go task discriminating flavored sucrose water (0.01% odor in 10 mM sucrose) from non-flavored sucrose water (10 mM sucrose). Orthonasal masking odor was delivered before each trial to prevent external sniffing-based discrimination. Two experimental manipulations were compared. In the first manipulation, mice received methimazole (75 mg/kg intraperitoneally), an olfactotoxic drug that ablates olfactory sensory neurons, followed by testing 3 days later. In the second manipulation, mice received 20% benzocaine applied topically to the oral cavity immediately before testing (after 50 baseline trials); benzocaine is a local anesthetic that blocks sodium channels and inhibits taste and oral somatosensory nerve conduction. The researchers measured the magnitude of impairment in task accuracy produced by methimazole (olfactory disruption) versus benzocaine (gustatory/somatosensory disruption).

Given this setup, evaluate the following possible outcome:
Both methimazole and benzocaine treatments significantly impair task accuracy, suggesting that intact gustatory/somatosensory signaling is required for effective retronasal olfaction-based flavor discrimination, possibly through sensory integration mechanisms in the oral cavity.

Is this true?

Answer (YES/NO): NO